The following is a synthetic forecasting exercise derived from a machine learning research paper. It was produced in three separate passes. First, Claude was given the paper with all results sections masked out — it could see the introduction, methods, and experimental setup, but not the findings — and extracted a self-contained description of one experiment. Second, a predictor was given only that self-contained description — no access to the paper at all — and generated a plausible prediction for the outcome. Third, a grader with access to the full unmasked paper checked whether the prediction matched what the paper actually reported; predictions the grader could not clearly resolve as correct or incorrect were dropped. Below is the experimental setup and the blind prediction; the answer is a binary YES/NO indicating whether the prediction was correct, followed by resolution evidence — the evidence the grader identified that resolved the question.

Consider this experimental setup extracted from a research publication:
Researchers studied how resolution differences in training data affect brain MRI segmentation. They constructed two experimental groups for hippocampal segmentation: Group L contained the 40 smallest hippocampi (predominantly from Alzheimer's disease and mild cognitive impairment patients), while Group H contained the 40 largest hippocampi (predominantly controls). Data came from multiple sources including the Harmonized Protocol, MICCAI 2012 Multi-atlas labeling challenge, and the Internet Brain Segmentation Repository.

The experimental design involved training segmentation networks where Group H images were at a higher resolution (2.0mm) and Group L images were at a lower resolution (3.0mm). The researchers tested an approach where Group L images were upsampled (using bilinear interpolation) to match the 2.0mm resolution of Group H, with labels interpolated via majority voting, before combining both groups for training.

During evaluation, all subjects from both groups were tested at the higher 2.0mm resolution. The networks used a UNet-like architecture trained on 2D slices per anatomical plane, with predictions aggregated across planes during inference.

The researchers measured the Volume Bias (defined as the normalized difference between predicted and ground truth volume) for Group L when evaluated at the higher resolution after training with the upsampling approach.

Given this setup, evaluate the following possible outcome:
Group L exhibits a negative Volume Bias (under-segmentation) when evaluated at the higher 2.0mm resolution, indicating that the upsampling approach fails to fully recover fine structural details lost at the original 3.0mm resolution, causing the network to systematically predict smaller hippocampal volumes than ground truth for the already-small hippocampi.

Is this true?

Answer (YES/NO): YES